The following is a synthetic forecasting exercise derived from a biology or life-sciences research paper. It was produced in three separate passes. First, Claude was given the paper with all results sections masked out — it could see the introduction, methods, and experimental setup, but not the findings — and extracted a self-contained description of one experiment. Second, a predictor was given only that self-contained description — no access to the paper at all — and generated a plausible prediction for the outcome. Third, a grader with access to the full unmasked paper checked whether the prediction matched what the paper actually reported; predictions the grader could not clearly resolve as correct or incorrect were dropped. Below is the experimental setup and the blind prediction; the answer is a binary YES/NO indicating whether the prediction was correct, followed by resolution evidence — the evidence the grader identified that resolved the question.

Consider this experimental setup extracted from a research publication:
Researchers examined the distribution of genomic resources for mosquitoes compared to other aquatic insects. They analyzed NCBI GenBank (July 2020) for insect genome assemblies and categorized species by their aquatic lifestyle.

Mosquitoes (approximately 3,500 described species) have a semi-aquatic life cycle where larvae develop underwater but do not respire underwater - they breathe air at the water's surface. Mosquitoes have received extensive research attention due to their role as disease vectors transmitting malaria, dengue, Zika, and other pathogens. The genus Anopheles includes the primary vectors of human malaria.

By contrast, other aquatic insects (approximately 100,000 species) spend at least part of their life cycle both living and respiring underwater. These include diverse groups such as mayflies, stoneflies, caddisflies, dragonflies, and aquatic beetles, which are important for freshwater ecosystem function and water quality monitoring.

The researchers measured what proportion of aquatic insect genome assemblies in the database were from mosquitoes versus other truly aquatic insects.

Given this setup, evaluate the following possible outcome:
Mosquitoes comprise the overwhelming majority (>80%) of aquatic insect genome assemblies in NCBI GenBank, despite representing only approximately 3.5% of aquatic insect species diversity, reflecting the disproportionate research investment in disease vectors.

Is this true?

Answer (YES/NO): NO